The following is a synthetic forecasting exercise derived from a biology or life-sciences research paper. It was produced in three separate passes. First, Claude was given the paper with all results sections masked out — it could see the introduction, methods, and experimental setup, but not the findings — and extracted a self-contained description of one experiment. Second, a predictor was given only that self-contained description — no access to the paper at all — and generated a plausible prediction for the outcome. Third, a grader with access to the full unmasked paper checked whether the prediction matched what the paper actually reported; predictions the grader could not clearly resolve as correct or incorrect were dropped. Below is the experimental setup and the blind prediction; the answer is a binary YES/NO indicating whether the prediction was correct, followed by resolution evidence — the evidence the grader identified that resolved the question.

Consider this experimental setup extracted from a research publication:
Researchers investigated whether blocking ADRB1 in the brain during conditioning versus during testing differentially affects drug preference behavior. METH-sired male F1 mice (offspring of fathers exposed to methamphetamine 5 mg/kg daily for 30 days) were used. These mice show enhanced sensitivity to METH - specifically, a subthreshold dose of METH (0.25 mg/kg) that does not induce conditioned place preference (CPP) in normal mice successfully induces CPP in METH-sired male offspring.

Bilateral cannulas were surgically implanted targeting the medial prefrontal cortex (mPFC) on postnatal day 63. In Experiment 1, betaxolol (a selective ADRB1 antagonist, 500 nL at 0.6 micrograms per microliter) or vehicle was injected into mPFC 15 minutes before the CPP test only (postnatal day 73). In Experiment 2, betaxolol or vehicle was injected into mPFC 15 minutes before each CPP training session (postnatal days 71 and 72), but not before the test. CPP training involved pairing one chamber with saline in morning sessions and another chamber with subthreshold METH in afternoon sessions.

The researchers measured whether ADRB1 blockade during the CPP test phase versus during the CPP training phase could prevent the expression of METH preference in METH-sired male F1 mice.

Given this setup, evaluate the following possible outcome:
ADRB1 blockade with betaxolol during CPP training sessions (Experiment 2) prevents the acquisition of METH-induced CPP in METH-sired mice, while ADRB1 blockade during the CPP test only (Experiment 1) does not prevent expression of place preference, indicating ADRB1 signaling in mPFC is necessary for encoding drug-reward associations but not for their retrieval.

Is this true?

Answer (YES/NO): NO